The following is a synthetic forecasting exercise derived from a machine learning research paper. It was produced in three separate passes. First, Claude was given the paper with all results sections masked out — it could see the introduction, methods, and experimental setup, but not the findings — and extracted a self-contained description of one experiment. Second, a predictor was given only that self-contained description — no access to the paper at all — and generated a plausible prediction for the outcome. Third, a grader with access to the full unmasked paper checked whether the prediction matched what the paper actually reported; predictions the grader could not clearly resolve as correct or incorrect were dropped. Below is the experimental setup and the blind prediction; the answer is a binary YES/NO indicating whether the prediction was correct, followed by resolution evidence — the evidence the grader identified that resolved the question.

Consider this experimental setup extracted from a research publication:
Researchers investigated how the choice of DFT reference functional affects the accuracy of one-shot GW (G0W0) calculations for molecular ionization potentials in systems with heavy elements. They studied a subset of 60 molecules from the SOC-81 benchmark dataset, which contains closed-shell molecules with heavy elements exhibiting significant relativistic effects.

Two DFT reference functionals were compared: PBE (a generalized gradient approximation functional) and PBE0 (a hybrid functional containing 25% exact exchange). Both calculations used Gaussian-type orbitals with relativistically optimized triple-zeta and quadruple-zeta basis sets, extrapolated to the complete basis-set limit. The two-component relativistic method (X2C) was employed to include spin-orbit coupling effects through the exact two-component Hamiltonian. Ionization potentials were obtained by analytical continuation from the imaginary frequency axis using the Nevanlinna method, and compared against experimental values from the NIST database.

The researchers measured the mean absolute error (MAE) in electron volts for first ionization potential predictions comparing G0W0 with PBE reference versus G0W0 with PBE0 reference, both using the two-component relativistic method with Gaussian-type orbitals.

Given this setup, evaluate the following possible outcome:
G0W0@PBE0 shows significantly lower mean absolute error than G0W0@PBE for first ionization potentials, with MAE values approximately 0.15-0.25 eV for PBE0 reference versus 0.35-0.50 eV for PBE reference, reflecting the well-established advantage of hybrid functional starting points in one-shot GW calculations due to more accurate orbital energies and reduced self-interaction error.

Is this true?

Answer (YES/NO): NO